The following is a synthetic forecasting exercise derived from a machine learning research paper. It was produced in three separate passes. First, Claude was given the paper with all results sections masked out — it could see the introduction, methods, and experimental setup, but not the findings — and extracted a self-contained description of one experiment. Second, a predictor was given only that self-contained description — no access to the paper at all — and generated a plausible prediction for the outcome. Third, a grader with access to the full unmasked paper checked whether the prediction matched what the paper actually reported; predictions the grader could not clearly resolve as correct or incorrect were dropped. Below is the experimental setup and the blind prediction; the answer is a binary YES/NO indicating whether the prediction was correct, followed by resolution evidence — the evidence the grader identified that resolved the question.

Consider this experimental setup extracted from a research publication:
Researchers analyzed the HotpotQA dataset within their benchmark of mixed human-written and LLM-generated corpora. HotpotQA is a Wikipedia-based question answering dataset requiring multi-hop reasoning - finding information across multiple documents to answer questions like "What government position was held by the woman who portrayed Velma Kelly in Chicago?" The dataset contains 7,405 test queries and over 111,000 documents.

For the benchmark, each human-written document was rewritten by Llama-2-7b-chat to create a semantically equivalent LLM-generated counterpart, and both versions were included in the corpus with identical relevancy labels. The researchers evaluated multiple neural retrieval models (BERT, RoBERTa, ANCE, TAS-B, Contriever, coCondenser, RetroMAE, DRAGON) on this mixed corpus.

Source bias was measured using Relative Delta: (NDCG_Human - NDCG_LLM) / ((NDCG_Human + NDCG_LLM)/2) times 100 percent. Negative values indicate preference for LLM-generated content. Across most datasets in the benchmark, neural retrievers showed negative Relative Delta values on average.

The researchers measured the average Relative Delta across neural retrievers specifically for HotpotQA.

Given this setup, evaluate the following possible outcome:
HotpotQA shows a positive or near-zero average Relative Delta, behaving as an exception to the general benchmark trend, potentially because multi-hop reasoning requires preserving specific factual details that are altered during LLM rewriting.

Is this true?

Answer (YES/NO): YES